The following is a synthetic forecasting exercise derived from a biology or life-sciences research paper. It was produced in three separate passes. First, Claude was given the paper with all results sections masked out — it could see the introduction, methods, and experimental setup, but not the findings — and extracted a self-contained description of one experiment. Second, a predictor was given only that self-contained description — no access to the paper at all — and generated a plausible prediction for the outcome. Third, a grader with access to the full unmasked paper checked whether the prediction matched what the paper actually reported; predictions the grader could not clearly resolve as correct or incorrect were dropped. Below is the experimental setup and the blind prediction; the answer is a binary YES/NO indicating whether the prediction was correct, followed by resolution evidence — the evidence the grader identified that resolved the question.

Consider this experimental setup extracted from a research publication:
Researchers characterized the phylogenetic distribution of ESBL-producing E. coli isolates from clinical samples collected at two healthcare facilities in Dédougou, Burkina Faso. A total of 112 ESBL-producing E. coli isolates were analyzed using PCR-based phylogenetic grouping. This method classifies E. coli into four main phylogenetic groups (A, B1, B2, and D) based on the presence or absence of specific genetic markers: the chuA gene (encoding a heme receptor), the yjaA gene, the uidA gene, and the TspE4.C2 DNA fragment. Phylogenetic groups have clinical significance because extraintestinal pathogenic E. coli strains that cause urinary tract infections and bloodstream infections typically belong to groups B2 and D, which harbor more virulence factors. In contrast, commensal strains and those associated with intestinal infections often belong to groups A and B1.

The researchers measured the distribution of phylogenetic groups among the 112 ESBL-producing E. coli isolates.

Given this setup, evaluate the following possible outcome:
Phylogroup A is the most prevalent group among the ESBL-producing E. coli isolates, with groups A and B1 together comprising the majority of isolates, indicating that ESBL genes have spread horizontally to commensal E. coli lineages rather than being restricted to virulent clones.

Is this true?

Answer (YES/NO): NO